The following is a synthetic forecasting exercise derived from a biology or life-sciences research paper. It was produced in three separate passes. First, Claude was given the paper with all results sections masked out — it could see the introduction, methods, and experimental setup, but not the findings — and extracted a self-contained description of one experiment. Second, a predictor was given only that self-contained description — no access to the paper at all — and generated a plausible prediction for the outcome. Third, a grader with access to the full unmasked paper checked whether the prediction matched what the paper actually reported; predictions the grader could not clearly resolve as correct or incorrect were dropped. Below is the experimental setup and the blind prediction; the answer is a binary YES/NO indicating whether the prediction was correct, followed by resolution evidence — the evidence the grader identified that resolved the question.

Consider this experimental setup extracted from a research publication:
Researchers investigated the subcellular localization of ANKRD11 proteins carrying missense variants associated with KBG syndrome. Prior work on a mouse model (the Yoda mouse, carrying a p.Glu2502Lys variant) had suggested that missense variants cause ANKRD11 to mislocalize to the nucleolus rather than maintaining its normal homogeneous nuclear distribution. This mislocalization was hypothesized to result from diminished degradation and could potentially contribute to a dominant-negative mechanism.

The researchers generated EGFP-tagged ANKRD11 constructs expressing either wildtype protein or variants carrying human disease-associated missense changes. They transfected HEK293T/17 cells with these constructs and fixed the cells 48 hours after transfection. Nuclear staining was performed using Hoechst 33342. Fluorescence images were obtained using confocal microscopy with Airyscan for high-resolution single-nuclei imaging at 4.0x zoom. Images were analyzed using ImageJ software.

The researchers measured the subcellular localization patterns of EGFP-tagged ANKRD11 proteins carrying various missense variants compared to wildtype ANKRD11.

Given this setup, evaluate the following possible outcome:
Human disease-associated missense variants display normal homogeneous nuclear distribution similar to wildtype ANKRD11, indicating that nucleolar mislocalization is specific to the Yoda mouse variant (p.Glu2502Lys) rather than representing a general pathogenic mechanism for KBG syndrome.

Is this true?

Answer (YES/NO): YES